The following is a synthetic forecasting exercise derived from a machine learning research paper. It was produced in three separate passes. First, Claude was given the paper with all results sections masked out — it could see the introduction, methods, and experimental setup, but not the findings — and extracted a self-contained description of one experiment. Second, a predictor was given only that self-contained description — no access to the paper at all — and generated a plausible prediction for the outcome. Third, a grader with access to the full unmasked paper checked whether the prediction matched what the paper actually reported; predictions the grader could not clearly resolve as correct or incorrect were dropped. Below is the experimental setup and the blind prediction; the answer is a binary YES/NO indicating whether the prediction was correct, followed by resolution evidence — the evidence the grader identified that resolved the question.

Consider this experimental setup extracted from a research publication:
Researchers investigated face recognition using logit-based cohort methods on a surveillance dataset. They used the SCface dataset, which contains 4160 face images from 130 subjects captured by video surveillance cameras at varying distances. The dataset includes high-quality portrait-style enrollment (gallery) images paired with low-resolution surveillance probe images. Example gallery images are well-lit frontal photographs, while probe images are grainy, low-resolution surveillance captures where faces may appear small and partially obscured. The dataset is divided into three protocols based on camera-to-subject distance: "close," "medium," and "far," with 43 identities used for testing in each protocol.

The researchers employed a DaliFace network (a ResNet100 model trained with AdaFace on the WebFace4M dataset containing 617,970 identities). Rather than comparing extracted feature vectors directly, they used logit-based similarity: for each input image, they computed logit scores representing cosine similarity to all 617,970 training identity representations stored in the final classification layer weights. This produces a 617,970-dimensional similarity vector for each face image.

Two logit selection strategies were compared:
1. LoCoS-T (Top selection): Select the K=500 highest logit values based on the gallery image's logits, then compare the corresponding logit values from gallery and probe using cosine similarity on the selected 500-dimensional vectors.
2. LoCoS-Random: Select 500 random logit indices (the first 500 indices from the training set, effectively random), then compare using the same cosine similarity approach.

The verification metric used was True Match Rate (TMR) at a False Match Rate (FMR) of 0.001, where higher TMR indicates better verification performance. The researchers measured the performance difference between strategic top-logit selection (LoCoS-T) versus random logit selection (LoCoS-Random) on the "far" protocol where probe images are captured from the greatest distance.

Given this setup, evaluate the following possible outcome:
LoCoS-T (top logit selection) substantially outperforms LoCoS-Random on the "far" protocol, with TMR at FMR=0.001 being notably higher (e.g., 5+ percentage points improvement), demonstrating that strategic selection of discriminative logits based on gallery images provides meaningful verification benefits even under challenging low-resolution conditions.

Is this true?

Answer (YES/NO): YES